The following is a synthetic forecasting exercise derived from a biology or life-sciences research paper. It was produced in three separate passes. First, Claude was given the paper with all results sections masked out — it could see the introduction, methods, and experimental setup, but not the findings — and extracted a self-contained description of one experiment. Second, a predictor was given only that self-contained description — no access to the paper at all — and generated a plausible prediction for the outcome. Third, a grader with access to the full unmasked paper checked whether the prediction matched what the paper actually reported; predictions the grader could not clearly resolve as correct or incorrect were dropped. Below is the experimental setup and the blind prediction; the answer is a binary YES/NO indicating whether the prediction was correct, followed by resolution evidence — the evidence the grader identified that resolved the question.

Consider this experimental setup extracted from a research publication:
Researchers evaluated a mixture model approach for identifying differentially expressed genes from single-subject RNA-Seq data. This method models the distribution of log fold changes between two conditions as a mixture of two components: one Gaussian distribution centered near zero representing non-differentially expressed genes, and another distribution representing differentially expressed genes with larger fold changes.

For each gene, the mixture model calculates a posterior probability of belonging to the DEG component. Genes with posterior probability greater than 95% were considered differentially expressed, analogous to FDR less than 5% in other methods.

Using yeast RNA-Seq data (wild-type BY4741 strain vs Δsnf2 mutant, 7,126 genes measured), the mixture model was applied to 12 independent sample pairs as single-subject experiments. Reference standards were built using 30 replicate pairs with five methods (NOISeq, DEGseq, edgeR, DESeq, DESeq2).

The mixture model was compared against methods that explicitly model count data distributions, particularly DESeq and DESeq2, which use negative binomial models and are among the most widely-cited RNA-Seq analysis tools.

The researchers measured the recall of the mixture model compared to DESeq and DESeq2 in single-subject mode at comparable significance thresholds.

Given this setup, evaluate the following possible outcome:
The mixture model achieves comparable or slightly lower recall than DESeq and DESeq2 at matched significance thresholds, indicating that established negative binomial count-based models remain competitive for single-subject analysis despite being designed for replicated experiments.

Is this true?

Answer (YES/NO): NO